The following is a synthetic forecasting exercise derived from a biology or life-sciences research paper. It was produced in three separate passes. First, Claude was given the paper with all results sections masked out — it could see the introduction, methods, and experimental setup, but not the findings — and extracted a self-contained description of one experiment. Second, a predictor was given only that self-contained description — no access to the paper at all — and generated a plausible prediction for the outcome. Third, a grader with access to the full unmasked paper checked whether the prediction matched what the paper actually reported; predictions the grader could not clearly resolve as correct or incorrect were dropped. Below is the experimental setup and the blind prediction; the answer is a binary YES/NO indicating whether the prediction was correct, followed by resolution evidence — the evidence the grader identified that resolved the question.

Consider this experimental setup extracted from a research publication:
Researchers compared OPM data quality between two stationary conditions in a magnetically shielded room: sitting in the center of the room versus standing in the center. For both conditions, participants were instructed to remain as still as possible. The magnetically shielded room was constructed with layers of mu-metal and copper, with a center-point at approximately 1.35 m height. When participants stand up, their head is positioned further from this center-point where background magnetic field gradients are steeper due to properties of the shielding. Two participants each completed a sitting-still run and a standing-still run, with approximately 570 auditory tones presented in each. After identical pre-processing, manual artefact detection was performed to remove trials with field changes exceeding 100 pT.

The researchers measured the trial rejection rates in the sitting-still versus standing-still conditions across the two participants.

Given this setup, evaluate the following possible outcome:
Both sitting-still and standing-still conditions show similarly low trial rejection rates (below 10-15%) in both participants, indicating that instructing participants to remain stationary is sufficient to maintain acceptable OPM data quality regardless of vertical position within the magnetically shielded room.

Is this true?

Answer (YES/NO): NO